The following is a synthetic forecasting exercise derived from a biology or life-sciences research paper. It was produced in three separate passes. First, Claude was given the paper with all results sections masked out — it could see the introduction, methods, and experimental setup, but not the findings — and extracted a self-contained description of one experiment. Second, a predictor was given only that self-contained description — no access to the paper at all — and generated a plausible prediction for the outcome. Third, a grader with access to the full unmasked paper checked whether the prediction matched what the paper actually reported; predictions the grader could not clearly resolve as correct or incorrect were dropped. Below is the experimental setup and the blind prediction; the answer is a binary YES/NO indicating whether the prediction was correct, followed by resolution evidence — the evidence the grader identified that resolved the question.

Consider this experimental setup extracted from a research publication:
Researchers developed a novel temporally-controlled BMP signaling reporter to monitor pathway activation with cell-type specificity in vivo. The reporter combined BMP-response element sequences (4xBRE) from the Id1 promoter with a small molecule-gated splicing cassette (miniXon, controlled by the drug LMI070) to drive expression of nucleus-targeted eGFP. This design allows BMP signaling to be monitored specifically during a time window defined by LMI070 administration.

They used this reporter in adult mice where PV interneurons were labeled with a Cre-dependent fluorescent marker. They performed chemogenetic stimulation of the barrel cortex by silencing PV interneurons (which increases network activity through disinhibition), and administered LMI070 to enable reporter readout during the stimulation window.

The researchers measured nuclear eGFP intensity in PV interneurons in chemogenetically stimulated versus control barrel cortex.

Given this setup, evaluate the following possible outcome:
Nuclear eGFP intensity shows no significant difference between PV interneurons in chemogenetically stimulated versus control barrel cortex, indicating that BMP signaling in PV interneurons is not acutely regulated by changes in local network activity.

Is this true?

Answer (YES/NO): NO